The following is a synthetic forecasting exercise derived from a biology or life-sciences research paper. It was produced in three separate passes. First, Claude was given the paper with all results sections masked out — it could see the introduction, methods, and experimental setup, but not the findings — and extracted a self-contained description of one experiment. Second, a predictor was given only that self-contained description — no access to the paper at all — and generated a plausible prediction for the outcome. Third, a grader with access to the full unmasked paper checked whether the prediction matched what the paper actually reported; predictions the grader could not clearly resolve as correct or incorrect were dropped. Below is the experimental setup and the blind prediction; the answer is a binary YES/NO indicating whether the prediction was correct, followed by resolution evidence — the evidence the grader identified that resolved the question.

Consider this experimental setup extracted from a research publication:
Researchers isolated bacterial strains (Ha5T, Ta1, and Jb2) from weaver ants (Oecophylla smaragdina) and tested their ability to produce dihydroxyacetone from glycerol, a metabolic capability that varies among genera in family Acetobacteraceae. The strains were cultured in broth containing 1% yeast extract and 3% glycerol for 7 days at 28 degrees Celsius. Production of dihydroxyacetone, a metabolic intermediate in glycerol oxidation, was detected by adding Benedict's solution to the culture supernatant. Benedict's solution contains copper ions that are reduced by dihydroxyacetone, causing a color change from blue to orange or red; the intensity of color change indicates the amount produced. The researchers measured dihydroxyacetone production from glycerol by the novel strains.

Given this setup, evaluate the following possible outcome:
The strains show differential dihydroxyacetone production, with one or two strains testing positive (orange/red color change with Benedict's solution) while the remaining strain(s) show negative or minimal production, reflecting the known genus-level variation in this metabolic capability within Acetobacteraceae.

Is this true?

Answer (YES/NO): NO